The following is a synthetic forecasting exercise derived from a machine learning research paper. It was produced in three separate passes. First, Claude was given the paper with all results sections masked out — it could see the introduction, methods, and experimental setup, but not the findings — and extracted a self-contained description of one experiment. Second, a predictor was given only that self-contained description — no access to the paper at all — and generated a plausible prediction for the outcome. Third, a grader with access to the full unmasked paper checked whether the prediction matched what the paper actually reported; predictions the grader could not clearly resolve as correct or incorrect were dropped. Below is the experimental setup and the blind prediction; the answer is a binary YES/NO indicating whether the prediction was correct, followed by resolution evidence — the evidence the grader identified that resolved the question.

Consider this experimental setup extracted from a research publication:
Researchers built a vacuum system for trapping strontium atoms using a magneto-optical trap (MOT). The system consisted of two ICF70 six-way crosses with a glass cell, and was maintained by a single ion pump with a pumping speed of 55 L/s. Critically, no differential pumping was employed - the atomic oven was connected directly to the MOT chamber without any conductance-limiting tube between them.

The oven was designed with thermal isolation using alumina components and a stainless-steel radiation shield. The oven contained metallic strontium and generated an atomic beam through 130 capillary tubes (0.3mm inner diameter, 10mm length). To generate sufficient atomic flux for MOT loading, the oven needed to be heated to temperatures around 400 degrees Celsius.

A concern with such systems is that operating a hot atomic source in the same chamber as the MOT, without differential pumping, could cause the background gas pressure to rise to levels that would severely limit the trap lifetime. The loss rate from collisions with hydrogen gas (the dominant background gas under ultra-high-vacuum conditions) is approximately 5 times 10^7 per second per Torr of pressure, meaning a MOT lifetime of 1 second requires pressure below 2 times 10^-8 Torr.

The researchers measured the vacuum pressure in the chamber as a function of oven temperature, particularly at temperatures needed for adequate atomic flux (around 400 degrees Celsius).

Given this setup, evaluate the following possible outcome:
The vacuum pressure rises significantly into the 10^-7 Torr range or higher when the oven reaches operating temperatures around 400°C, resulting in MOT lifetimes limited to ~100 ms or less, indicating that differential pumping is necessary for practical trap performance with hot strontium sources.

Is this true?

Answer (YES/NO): NO